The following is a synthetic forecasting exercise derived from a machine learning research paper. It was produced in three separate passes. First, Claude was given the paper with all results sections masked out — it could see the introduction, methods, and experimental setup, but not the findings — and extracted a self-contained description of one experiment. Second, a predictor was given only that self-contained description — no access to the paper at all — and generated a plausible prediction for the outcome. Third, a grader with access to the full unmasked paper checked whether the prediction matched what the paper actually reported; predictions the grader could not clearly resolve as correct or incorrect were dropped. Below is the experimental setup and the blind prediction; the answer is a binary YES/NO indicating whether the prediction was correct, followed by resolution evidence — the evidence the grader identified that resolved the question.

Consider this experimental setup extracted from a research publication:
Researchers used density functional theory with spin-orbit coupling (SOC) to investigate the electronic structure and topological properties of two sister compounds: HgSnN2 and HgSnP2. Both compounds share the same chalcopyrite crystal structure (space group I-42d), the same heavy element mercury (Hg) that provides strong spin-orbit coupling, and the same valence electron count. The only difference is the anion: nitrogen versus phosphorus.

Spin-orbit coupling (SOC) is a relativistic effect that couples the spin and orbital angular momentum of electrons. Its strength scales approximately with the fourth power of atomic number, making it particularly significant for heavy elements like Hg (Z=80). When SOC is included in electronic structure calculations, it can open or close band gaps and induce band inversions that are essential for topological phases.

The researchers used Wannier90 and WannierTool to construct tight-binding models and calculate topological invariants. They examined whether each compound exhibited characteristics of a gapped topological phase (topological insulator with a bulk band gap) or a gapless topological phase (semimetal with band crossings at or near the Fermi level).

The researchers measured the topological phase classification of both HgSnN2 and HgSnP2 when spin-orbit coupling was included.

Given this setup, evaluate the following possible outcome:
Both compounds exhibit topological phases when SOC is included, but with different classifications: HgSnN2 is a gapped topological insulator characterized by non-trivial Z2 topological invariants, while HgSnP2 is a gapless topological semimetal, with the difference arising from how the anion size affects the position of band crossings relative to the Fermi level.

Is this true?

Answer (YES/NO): NO